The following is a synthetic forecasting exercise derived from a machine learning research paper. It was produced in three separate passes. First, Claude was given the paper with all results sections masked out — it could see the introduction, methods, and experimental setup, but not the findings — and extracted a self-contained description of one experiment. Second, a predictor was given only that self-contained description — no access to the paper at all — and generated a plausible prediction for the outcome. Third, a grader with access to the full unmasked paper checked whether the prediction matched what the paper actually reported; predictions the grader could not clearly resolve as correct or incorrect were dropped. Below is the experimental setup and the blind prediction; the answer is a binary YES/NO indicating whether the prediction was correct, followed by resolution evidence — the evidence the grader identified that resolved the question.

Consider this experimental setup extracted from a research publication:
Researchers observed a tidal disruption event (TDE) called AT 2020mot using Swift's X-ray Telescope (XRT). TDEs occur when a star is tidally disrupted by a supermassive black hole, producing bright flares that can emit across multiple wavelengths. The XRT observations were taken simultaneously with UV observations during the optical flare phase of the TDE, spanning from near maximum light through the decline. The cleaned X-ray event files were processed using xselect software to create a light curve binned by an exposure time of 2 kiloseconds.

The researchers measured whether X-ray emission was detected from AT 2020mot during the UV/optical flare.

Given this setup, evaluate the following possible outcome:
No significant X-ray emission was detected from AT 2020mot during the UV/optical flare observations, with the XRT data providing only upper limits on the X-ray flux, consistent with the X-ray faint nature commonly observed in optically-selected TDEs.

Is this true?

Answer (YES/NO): YES